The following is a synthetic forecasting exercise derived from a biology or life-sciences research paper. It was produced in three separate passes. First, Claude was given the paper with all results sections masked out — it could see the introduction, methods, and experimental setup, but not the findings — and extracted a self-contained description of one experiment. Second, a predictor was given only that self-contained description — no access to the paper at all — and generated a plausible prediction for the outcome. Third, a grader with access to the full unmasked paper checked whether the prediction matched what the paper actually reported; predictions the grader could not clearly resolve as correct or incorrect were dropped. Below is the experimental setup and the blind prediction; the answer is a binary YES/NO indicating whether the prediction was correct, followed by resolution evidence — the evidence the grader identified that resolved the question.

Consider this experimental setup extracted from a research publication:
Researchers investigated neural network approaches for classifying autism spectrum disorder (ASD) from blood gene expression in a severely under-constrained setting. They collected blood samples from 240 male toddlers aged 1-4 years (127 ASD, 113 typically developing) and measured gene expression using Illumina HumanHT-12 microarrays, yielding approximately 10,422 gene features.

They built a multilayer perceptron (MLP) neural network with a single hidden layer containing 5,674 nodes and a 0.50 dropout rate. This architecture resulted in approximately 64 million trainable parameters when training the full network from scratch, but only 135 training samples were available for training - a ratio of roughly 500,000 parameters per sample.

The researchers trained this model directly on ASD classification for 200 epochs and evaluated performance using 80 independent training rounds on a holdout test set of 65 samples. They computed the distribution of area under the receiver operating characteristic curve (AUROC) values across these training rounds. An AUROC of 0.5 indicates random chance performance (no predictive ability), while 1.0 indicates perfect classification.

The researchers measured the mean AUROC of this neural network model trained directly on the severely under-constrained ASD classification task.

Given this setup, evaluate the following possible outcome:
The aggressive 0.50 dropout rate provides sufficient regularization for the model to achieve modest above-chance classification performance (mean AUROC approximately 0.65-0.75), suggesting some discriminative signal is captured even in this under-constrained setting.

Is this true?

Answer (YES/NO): NO